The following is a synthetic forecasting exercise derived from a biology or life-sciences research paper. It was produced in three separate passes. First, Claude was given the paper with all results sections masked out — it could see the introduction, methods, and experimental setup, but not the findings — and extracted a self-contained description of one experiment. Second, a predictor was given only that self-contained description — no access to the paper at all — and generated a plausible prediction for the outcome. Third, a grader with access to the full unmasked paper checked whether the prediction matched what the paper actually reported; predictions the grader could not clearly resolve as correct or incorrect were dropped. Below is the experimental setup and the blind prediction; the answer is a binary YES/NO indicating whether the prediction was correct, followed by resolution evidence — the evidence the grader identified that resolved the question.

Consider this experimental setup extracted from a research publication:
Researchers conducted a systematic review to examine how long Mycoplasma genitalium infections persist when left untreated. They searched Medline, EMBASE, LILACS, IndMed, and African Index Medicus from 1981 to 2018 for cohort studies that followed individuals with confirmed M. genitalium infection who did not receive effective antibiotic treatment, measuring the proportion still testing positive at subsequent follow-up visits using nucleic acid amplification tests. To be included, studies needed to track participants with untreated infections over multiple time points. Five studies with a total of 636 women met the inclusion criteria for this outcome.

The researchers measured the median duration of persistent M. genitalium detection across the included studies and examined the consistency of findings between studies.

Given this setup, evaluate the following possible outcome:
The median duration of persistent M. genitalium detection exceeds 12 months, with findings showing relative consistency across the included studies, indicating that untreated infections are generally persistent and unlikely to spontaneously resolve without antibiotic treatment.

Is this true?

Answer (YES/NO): NO